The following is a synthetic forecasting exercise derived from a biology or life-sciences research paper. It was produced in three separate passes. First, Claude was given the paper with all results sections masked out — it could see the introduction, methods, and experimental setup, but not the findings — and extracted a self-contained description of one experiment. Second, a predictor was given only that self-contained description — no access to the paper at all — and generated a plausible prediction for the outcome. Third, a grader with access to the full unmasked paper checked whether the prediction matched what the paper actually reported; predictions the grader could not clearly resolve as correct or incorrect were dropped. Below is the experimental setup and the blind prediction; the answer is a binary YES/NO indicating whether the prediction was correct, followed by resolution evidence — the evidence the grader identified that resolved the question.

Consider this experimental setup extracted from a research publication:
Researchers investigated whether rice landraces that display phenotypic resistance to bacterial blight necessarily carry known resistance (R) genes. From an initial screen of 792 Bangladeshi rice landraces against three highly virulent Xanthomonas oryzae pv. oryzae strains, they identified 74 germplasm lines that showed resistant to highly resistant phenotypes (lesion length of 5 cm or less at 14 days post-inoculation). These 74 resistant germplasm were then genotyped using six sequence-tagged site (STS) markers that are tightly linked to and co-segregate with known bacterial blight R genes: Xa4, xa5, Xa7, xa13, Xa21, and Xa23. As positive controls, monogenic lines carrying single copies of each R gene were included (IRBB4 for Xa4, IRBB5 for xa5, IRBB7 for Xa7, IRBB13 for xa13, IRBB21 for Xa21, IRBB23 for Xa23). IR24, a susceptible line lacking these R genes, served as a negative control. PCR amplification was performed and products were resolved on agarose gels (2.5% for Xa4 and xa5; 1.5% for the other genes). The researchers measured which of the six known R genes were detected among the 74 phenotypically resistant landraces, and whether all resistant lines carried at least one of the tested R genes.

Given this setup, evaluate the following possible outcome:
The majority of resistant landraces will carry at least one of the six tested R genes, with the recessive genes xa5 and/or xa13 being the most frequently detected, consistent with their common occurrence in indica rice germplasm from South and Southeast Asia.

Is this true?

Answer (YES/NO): NO